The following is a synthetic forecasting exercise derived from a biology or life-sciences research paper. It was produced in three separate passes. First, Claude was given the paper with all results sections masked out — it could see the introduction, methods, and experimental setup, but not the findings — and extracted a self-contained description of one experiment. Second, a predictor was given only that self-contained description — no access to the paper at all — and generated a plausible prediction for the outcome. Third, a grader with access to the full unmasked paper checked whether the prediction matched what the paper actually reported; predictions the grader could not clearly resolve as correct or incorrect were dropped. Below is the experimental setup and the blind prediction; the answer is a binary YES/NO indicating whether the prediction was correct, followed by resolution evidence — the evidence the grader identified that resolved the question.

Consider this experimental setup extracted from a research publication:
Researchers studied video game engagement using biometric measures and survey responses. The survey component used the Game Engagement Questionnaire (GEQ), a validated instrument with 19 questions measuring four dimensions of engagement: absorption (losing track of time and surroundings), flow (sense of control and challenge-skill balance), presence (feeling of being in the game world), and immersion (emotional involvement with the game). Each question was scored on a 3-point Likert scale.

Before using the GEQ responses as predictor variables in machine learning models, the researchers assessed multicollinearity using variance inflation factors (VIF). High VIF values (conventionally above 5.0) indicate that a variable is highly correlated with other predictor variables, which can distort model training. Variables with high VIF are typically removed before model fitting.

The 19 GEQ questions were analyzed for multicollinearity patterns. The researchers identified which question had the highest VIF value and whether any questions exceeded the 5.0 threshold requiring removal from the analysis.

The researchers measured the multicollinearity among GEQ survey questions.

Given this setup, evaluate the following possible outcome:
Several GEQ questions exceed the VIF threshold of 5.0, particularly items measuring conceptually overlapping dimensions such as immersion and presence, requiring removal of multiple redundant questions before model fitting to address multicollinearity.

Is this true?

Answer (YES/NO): NO